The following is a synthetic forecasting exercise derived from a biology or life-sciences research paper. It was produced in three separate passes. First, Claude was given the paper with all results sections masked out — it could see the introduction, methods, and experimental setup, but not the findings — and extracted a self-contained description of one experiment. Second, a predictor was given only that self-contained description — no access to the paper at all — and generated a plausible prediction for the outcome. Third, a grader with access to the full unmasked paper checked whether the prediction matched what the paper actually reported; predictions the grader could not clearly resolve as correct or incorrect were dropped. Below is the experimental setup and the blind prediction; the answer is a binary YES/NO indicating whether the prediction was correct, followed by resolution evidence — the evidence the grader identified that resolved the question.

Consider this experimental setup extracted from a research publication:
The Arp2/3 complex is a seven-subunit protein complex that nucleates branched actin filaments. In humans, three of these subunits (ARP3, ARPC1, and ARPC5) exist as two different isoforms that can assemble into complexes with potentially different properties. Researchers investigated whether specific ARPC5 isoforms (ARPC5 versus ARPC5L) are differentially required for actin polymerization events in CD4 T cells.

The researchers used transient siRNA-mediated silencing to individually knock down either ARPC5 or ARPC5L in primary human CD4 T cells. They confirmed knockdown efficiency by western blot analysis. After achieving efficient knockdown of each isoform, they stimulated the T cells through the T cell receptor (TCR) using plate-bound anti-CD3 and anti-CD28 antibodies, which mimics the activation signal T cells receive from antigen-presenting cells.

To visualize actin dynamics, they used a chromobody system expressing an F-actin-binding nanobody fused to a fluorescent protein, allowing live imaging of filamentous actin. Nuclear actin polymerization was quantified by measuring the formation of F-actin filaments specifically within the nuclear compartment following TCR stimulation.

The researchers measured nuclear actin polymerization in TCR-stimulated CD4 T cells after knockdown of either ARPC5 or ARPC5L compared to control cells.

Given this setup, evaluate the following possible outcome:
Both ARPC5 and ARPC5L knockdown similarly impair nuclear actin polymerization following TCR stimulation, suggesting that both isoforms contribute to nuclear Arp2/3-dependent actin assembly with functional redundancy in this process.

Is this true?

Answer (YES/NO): NO